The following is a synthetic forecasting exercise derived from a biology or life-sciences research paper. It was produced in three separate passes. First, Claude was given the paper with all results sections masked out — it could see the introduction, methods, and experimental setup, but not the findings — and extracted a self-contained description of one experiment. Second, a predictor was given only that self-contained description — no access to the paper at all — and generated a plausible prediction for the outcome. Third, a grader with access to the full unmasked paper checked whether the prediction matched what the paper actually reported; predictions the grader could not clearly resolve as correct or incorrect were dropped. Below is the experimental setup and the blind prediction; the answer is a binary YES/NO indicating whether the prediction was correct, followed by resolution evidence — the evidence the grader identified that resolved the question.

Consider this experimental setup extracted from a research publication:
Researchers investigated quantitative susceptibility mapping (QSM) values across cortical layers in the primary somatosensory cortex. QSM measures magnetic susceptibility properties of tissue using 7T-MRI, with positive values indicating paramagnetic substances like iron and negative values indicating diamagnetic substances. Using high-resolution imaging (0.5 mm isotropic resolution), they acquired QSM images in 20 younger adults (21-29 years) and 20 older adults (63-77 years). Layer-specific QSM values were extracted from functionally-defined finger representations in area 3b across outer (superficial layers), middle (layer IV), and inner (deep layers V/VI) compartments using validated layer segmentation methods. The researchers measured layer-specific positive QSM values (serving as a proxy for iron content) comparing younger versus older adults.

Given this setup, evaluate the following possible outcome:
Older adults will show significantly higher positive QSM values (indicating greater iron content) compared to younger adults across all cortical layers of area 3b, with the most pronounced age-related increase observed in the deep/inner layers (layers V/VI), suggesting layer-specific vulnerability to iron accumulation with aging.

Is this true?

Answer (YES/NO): NO